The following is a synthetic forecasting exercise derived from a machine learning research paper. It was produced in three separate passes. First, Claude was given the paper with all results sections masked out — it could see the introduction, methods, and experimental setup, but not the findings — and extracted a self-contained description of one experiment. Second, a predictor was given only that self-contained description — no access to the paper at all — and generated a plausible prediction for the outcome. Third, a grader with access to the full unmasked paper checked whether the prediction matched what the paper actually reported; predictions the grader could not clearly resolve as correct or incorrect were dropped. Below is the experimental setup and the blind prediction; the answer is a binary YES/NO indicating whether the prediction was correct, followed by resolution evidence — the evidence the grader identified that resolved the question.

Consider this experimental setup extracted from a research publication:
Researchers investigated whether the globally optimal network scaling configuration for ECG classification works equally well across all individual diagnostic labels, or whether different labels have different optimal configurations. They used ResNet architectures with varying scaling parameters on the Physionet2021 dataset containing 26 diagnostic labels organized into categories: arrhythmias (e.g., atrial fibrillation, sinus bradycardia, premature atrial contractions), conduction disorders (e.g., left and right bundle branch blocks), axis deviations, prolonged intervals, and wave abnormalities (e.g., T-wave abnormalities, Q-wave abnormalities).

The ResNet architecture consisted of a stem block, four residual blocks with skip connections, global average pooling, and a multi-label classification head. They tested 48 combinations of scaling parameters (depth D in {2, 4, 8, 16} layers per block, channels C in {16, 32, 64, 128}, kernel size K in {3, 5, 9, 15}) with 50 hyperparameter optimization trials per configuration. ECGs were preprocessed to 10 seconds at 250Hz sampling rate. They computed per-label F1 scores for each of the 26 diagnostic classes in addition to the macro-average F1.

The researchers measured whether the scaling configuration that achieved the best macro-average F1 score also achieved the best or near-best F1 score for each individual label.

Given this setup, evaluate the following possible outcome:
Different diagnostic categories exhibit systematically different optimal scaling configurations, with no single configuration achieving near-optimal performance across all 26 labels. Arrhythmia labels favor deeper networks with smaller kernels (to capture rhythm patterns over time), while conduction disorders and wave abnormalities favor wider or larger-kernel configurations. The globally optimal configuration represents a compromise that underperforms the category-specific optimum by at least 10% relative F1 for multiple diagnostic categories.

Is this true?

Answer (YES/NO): NO